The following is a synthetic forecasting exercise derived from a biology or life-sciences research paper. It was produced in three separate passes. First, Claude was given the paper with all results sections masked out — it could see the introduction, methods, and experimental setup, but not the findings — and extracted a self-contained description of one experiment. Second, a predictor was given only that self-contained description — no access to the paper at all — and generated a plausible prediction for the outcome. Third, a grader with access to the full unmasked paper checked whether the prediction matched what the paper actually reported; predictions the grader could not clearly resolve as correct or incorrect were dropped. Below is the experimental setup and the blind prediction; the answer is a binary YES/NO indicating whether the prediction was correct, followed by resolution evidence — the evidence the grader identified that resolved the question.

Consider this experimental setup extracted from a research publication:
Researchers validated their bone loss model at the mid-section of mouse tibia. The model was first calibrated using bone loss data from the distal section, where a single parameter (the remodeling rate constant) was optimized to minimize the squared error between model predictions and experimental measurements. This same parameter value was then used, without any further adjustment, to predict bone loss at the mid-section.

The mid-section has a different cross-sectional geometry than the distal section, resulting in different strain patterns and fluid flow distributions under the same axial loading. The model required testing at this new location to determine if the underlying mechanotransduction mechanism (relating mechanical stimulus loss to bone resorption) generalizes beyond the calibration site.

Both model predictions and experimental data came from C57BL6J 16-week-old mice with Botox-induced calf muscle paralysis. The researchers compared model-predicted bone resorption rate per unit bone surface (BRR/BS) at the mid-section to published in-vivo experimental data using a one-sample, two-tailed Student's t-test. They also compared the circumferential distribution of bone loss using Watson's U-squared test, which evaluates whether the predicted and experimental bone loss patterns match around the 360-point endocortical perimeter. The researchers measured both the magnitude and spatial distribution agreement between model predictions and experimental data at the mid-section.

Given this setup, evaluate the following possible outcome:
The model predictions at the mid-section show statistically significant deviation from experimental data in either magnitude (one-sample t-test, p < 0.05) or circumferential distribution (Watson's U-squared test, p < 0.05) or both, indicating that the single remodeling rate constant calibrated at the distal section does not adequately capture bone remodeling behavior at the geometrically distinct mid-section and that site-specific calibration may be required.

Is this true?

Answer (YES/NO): NO